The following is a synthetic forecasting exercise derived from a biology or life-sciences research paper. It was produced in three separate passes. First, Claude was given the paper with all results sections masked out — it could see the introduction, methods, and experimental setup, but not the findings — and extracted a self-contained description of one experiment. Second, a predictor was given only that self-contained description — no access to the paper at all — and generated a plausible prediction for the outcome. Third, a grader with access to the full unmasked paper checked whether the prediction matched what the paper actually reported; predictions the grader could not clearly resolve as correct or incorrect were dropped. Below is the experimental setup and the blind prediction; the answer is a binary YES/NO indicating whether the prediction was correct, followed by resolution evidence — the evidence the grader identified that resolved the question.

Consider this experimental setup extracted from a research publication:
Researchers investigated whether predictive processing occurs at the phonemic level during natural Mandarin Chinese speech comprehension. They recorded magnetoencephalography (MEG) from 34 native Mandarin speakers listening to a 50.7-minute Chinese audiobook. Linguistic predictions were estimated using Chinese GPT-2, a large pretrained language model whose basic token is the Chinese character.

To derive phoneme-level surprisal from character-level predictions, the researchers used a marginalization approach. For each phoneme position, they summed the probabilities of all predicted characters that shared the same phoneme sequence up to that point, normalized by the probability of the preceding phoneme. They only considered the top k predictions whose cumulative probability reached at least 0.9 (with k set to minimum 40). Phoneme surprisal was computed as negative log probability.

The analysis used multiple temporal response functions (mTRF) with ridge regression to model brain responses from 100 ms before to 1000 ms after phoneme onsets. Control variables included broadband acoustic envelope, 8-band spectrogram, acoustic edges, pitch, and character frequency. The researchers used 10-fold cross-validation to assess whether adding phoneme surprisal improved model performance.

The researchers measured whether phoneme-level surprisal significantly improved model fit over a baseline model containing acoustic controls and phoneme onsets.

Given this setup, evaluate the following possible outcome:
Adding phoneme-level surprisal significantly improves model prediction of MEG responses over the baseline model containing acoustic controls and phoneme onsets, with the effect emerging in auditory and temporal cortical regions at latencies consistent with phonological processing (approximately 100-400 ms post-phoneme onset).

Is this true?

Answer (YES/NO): NO